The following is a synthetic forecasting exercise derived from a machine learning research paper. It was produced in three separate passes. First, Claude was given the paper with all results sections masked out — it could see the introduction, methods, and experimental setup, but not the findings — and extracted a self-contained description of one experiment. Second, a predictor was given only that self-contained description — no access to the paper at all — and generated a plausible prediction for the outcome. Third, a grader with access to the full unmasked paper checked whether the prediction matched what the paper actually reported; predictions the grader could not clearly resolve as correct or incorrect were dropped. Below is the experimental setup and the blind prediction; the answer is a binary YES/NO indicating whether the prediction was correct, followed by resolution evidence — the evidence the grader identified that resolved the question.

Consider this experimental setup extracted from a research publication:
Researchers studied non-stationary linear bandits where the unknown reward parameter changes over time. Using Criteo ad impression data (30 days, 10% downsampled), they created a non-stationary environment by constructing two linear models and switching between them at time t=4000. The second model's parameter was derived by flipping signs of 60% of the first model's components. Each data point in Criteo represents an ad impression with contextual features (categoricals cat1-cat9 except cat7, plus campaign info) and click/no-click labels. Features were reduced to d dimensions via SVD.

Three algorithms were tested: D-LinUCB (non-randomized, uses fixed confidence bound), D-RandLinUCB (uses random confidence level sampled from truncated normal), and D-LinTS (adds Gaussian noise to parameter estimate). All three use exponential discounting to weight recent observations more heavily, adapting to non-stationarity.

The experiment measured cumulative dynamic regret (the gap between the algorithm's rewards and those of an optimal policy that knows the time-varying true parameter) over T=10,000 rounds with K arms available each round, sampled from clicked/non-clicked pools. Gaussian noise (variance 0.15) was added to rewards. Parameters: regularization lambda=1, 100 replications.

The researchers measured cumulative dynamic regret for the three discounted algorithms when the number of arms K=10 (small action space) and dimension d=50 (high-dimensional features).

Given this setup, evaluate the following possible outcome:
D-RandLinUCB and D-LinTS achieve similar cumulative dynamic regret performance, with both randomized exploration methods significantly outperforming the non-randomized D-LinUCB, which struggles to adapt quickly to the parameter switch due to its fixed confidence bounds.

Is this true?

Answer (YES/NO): NO